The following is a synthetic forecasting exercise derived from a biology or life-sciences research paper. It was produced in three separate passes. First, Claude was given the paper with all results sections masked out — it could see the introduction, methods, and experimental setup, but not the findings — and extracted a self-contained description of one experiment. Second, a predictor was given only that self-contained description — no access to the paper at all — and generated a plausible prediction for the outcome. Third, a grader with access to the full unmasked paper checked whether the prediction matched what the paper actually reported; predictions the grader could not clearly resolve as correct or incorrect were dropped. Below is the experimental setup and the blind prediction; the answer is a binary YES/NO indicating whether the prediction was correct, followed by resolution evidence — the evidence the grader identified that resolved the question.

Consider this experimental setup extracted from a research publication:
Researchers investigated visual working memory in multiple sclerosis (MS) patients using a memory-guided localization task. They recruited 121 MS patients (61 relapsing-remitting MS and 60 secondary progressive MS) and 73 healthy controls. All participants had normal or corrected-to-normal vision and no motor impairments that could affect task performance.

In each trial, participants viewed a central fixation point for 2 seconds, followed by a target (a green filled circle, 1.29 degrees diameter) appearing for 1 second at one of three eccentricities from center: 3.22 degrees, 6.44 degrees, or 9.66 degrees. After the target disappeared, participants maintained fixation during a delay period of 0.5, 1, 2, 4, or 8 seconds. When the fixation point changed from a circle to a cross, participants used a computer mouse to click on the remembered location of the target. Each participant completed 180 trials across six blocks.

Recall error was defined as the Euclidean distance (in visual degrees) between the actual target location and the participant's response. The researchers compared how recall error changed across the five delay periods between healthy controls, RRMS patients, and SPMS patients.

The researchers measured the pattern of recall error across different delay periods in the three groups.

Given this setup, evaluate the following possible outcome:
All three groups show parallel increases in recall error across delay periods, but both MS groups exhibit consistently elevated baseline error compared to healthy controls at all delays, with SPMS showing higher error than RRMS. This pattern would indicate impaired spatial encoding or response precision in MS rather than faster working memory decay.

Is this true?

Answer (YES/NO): NO